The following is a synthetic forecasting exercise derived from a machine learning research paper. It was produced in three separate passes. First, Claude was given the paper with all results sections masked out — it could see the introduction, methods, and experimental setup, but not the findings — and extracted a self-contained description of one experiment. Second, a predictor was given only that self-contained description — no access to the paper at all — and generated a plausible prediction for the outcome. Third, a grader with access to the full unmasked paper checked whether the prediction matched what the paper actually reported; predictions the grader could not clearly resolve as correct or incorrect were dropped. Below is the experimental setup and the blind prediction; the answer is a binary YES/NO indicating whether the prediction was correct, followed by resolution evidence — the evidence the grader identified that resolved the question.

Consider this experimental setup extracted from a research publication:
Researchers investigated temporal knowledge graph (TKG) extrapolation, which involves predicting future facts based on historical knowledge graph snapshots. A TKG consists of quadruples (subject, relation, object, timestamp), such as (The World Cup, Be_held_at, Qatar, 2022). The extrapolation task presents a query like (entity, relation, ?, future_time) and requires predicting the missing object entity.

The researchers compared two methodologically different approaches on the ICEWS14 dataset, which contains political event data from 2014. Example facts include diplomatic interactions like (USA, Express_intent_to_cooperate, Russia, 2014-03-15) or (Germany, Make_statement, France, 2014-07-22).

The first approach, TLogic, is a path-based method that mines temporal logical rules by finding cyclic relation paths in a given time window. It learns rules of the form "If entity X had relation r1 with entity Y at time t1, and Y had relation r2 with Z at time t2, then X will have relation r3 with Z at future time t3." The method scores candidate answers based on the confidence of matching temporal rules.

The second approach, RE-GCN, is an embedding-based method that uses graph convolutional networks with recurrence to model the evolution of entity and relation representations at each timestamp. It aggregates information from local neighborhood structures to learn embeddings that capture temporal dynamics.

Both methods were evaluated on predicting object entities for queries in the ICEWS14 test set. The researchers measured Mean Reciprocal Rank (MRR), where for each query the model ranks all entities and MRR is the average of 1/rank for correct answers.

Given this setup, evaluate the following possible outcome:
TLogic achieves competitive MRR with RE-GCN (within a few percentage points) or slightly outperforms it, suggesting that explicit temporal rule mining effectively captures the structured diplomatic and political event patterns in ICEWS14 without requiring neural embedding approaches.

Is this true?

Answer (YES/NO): YES